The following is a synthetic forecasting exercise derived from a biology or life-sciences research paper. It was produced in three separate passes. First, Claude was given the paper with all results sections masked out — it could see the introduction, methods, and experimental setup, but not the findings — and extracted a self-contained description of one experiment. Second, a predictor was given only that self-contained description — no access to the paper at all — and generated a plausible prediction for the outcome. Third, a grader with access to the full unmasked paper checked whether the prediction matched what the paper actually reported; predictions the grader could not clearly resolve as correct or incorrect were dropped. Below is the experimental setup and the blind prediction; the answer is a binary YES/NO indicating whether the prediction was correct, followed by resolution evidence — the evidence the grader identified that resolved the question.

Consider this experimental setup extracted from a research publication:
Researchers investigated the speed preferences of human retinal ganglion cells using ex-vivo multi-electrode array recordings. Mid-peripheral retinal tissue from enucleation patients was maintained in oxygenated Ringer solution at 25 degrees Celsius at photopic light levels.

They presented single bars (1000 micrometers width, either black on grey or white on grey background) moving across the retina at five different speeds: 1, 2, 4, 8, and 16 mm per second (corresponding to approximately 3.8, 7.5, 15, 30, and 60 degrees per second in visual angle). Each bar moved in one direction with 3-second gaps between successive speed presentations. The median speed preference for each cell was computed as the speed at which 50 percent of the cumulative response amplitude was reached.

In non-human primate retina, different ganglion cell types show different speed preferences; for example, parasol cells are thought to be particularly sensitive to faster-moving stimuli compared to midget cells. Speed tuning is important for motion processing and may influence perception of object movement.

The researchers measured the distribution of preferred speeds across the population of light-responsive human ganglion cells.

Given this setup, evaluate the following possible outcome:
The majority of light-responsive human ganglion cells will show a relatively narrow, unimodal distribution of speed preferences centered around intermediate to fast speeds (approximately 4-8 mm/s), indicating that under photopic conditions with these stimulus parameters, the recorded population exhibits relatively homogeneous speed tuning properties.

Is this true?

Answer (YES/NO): NO